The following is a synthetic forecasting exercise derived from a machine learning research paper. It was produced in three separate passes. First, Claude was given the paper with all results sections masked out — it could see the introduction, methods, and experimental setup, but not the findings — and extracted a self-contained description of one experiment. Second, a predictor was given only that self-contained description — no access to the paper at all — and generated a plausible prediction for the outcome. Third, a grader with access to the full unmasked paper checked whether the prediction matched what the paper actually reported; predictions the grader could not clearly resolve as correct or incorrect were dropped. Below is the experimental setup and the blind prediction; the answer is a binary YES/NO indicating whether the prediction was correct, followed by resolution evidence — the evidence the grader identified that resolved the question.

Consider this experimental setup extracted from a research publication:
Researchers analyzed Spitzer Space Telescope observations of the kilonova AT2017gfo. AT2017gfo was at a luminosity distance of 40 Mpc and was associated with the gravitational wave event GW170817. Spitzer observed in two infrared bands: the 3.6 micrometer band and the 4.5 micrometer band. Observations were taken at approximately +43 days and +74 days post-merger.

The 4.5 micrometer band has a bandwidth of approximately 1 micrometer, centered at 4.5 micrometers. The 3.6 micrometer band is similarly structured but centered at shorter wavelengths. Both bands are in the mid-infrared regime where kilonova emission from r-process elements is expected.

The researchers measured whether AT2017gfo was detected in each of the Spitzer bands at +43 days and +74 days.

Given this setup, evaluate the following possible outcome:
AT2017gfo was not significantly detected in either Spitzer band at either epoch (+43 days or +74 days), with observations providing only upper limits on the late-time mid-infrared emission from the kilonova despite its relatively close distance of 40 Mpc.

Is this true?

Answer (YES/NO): NO